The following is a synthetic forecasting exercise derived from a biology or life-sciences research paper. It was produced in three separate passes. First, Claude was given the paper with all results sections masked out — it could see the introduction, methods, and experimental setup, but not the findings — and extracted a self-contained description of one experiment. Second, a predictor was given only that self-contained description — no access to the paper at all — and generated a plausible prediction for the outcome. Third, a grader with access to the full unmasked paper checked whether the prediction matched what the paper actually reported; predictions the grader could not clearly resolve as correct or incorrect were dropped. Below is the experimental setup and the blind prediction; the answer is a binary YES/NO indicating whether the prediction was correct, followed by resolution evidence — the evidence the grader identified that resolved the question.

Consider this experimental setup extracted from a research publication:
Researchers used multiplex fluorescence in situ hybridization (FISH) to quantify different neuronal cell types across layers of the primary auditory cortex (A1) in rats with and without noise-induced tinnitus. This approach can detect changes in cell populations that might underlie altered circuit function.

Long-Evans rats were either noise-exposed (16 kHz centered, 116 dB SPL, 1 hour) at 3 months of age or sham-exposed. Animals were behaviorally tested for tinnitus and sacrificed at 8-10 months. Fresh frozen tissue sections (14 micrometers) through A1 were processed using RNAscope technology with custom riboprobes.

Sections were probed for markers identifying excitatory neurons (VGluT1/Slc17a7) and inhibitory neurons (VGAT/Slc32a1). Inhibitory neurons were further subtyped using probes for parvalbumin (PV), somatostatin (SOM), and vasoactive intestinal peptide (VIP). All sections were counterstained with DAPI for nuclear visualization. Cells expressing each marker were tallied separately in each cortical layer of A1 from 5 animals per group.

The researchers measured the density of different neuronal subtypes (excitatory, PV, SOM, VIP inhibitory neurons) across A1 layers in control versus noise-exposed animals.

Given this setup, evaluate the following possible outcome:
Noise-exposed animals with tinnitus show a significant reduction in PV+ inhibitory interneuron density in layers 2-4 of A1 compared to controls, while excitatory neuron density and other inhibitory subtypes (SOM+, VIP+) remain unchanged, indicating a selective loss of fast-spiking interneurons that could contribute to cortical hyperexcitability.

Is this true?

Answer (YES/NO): NO